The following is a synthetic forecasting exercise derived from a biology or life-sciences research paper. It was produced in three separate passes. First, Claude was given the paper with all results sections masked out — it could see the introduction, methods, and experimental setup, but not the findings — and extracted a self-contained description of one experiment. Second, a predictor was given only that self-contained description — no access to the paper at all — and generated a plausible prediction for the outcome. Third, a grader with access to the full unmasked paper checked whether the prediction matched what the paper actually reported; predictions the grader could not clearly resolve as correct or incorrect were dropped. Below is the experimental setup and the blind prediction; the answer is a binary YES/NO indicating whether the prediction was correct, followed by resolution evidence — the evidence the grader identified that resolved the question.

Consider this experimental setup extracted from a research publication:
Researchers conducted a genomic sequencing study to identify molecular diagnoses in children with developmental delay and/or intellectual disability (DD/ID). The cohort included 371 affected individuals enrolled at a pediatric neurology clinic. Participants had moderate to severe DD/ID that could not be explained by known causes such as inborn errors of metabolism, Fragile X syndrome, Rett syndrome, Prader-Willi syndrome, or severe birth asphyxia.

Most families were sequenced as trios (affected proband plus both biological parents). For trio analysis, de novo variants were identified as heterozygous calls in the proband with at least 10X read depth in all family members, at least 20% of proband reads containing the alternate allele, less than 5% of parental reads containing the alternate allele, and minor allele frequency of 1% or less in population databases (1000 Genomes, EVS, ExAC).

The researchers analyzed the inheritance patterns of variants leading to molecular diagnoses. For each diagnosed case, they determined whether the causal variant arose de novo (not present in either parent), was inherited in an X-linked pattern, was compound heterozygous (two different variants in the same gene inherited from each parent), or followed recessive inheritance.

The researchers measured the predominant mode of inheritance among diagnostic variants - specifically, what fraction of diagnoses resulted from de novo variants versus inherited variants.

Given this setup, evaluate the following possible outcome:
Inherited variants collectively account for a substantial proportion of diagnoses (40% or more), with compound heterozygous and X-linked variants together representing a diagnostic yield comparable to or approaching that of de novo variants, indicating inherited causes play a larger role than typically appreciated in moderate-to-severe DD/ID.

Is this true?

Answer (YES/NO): NO